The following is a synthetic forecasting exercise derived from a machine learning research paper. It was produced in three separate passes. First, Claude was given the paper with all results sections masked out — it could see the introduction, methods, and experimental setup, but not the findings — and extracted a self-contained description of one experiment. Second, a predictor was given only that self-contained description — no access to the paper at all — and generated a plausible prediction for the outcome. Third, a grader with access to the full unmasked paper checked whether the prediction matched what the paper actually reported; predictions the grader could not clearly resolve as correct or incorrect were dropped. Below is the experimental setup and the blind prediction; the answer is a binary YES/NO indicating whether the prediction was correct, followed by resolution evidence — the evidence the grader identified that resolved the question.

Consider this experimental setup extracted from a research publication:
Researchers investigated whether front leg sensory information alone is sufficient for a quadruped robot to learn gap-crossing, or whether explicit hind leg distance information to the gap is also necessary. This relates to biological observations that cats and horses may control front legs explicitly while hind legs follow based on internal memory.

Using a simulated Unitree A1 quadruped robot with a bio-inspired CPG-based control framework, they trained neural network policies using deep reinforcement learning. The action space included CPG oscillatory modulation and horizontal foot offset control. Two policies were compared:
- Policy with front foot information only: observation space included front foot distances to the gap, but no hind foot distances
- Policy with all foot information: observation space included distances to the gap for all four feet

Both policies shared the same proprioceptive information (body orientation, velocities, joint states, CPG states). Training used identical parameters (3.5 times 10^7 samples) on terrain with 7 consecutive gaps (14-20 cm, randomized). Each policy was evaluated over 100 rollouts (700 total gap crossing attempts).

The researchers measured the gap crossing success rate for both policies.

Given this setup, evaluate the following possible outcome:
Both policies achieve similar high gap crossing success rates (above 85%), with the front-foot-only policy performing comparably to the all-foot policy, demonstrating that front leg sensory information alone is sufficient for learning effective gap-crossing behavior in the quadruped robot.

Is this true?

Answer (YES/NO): YES